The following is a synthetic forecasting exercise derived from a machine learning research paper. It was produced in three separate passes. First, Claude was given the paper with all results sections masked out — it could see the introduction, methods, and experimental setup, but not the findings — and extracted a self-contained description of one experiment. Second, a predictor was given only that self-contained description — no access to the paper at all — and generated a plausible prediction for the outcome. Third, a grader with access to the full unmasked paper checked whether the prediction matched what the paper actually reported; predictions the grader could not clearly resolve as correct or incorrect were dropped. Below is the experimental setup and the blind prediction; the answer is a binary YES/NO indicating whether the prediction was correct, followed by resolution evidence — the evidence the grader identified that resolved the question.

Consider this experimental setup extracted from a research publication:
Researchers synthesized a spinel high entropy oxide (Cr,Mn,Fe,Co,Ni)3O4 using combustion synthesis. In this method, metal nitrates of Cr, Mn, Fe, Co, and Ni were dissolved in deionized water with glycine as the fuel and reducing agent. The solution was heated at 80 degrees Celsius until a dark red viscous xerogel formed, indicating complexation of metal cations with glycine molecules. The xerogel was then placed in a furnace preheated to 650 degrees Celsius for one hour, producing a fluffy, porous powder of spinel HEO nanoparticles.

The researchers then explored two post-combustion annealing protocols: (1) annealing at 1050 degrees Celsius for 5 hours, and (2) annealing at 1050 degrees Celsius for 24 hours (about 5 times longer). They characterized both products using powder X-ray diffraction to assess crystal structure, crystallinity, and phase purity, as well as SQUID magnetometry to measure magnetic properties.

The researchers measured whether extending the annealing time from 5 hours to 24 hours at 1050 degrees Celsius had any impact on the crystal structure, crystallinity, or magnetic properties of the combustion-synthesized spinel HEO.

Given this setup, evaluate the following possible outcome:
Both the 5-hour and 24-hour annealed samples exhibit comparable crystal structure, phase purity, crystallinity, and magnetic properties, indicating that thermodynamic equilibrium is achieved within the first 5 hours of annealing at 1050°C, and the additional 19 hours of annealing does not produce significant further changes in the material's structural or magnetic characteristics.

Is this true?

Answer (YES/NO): YES